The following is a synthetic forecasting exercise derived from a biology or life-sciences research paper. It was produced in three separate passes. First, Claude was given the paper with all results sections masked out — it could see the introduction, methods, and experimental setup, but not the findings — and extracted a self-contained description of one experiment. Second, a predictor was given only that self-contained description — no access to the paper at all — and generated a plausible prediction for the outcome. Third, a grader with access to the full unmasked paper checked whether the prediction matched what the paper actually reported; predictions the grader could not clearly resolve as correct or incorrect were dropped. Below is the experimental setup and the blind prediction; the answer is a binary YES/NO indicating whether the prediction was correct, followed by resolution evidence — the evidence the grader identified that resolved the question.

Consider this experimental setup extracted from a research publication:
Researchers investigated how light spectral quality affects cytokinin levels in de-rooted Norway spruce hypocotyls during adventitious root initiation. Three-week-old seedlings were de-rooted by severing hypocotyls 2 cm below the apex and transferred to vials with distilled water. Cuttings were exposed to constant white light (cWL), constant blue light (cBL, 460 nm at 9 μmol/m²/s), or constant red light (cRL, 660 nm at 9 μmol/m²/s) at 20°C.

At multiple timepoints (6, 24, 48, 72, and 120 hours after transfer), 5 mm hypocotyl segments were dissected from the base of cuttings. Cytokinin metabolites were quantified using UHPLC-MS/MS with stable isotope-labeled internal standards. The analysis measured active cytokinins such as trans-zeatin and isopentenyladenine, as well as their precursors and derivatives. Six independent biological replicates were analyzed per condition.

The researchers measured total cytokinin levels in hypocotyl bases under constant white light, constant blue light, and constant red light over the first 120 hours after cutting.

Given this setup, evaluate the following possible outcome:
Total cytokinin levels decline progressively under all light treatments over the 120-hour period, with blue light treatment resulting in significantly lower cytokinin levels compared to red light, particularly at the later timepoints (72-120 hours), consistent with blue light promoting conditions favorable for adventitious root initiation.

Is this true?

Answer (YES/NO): NO